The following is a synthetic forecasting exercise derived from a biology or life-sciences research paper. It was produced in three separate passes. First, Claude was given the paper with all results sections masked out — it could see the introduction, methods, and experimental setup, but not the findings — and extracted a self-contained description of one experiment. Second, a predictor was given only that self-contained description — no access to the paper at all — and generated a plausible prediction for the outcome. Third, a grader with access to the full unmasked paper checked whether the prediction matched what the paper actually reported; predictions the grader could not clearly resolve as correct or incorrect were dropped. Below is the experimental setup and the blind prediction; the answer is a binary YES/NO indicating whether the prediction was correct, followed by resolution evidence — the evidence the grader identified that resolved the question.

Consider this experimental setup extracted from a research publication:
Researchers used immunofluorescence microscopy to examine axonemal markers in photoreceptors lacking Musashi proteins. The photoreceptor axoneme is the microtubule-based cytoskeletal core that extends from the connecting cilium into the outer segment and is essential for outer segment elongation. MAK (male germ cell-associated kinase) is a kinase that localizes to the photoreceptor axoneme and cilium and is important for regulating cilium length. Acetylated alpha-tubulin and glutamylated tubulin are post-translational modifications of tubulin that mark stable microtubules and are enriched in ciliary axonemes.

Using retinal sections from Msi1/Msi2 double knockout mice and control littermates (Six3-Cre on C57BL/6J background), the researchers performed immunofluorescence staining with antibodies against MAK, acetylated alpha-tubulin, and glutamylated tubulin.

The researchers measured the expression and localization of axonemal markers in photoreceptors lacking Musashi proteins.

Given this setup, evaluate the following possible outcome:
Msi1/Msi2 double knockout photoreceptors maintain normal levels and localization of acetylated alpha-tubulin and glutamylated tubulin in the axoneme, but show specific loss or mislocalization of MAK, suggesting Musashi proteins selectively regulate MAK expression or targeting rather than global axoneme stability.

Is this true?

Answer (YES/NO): YES